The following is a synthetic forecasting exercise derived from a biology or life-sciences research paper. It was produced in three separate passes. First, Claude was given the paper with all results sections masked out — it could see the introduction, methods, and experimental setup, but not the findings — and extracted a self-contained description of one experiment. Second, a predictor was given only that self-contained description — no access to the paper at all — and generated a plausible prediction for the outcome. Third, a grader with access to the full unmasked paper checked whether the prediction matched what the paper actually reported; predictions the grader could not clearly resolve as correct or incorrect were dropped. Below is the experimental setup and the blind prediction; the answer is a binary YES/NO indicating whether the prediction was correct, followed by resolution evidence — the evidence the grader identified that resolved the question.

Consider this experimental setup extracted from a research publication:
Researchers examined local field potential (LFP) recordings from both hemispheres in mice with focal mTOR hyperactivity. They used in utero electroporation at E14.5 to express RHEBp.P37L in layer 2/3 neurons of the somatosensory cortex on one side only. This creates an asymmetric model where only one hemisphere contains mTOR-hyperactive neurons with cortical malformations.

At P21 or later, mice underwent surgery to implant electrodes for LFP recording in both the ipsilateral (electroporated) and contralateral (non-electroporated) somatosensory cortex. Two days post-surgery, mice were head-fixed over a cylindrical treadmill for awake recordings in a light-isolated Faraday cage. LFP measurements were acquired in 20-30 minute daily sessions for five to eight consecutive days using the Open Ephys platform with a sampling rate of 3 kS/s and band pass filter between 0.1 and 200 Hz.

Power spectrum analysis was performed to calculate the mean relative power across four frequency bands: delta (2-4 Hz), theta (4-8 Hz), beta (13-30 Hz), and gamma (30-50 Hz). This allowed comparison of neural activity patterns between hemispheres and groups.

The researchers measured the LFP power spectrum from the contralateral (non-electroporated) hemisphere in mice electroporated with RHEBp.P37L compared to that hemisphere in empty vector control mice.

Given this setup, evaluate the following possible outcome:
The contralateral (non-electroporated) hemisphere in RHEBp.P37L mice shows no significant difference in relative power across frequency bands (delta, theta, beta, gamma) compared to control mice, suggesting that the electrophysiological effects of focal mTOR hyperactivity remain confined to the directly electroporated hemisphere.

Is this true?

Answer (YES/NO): NO